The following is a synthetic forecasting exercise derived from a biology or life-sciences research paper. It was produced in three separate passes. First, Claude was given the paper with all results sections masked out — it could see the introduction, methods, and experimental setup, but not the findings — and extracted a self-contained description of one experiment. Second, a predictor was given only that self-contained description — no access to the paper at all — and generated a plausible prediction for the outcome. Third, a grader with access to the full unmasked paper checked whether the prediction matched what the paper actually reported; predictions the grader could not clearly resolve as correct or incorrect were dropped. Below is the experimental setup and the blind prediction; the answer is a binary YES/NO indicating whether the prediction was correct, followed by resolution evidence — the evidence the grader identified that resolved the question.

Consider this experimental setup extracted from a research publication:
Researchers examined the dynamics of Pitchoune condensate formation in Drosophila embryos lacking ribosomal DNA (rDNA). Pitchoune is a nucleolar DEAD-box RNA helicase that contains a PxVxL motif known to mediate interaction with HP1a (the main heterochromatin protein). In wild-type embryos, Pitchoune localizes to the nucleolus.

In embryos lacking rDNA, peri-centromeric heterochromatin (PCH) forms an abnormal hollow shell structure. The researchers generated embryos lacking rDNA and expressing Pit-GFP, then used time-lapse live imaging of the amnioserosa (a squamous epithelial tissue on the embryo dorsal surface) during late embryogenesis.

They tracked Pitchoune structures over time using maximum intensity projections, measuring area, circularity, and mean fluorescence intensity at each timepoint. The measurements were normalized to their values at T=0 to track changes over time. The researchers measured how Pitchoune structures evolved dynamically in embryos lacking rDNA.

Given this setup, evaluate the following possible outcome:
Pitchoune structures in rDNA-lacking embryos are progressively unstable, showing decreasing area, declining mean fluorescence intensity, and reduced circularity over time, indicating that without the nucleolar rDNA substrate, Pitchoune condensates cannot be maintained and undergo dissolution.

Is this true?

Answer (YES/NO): NO